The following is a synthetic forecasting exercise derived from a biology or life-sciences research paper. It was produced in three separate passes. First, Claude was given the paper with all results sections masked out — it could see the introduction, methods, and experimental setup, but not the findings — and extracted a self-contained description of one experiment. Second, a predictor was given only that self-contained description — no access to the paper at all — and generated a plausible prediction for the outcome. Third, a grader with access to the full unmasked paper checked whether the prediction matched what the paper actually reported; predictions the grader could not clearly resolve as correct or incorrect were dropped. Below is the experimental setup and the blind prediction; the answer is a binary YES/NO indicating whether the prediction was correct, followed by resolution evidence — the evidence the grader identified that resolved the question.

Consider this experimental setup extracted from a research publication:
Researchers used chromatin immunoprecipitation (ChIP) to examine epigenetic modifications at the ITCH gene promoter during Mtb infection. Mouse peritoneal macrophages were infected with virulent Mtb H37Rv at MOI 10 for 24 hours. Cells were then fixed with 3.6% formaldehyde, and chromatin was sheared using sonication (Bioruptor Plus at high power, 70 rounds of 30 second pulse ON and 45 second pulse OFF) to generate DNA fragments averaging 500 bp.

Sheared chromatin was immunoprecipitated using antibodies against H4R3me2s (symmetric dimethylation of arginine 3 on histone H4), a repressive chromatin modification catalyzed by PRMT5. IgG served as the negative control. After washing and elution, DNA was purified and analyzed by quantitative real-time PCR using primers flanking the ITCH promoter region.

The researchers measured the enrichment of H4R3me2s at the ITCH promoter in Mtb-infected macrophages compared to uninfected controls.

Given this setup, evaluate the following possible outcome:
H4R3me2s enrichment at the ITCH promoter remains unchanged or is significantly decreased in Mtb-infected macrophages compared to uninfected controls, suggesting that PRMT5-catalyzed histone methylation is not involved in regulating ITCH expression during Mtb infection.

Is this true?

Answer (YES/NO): NO